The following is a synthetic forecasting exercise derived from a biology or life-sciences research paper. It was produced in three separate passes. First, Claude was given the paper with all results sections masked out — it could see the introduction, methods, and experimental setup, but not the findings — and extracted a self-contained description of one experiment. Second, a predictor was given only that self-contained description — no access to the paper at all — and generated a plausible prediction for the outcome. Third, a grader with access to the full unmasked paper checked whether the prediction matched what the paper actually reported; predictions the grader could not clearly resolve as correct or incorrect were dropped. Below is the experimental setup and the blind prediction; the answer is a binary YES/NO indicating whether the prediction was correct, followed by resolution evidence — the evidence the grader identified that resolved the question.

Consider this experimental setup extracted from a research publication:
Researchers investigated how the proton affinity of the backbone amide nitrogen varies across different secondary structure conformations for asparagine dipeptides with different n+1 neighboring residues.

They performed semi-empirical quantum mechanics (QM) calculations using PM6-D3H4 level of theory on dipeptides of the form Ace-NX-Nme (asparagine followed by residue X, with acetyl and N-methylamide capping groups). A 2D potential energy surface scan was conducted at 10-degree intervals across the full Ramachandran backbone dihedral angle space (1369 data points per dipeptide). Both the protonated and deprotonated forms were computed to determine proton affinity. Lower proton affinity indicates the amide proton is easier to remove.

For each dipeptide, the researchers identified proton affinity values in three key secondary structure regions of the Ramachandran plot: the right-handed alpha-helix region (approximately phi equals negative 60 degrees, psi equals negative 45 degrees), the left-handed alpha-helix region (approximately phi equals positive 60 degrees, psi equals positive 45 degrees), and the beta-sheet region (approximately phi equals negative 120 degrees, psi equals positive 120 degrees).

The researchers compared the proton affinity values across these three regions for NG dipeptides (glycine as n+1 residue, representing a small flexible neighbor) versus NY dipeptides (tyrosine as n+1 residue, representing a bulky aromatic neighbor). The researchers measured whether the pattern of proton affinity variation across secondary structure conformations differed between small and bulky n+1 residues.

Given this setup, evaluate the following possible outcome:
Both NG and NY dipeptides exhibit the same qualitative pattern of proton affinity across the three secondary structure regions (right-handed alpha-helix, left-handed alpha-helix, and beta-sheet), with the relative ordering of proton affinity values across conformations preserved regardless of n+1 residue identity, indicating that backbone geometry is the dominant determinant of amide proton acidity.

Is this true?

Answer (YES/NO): NO